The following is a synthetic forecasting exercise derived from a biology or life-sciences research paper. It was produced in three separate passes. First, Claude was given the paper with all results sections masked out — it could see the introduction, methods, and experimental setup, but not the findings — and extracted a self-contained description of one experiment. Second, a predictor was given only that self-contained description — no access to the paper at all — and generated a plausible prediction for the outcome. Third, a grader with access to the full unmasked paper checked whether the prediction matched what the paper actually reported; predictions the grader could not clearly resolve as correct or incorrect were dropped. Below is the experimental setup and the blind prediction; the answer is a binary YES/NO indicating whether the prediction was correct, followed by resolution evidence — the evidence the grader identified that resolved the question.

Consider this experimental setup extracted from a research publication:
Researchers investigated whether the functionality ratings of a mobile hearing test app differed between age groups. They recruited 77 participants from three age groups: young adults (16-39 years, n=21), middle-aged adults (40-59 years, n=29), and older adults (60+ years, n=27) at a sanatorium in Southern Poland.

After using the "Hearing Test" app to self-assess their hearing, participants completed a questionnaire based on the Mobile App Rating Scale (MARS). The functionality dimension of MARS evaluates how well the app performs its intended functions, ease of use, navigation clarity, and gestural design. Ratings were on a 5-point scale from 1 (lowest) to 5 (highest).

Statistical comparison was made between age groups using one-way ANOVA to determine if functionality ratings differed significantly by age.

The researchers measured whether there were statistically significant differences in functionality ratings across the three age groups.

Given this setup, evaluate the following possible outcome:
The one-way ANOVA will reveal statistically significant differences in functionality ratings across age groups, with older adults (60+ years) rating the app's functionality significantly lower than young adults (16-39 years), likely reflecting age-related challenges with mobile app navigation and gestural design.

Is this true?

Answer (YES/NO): YES